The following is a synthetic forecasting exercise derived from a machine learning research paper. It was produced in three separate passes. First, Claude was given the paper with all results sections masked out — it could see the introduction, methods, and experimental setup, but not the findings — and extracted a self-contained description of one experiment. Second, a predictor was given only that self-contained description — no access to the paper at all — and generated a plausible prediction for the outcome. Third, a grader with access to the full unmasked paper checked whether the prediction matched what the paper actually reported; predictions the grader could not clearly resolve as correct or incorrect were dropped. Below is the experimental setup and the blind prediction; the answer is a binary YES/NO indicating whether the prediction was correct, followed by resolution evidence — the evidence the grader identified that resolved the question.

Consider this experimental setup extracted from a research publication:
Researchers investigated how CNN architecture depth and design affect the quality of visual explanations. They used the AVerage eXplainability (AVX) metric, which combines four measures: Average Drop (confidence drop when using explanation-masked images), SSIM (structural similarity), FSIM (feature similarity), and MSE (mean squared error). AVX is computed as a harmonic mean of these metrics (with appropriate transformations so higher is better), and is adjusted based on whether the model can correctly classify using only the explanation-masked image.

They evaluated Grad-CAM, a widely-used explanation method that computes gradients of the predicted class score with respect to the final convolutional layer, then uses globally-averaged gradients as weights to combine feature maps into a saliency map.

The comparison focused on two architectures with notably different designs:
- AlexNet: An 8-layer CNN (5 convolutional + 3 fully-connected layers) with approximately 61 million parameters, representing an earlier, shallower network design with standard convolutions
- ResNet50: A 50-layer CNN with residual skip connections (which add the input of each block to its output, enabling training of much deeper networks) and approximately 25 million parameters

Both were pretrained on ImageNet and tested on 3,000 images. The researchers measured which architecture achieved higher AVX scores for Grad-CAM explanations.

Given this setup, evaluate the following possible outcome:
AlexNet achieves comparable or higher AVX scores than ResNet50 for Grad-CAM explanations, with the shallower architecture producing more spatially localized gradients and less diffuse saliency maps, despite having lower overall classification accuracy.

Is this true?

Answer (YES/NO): NO